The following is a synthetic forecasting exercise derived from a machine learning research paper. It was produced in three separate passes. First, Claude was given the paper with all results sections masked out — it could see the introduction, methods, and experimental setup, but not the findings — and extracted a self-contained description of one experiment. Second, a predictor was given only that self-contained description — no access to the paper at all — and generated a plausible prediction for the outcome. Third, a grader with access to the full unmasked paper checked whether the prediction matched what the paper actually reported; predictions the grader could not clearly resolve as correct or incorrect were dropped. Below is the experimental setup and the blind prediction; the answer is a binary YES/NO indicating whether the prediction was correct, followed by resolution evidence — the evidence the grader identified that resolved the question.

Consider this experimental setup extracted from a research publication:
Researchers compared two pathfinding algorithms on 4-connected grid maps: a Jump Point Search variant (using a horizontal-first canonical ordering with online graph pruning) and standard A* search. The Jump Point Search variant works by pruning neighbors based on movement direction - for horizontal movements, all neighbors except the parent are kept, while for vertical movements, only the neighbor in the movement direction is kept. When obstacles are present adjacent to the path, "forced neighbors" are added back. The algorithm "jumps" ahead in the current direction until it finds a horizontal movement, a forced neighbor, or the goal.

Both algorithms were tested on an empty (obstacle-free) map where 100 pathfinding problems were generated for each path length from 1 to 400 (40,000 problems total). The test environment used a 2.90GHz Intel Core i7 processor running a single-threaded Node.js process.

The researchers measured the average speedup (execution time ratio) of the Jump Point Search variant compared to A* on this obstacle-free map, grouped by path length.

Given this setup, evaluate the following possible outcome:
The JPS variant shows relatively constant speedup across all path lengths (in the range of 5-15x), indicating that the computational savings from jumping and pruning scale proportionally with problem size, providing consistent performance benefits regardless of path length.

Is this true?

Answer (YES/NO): NO